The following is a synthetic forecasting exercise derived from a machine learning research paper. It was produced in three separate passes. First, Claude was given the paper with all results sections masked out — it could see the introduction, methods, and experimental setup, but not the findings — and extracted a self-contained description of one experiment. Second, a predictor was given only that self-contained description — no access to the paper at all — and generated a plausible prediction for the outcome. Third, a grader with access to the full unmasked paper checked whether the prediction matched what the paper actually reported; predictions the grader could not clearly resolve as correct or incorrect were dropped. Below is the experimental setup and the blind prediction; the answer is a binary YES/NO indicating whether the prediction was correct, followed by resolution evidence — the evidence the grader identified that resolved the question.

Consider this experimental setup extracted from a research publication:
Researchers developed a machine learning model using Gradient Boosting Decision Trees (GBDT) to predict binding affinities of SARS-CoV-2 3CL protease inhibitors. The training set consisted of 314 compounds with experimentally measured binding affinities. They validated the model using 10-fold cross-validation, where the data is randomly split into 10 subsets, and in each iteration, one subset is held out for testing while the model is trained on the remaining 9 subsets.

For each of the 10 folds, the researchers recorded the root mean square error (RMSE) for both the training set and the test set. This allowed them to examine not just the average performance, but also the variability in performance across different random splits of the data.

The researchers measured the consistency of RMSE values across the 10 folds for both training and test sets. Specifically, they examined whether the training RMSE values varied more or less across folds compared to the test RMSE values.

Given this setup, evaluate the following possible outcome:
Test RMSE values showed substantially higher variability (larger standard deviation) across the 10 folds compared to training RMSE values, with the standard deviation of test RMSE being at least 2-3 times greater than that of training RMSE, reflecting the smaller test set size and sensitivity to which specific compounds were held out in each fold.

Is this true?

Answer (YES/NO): YES